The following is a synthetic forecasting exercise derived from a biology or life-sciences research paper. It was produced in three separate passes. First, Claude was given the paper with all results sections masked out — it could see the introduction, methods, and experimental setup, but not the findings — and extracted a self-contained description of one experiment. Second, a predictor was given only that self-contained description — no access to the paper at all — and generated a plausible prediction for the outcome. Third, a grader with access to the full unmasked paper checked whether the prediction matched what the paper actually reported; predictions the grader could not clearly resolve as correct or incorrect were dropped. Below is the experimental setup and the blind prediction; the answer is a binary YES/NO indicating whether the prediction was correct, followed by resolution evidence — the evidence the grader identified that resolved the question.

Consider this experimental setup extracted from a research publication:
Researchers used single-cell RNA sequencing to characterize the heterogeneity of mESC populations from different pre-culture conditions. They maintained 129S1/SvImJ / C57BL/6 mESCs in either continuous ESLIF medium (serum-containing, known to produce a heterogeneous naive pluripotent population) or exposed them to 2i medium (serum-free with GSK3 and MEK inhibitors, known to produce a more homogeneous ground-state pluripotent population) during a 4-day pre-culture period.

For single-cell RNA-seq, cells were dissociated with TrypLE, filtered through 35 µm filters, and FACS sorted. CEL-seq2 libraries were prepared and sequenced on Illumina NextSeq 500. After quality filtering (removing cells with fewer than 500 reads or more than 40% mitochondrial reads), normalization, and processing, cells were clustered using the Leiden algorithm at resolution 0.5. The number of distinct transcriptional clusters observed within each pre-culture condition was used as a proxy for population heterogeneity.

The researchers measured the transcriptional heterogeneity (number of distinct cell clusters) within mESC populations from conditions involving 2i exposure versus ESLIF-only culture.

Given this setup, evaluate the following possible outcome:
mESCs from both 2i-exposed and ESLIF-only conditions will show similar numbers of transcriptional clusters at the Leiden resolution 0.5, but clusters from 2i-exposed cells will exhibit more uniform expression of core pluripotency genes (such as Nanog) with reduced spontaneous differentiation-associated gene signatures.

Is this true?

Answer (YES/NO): NO